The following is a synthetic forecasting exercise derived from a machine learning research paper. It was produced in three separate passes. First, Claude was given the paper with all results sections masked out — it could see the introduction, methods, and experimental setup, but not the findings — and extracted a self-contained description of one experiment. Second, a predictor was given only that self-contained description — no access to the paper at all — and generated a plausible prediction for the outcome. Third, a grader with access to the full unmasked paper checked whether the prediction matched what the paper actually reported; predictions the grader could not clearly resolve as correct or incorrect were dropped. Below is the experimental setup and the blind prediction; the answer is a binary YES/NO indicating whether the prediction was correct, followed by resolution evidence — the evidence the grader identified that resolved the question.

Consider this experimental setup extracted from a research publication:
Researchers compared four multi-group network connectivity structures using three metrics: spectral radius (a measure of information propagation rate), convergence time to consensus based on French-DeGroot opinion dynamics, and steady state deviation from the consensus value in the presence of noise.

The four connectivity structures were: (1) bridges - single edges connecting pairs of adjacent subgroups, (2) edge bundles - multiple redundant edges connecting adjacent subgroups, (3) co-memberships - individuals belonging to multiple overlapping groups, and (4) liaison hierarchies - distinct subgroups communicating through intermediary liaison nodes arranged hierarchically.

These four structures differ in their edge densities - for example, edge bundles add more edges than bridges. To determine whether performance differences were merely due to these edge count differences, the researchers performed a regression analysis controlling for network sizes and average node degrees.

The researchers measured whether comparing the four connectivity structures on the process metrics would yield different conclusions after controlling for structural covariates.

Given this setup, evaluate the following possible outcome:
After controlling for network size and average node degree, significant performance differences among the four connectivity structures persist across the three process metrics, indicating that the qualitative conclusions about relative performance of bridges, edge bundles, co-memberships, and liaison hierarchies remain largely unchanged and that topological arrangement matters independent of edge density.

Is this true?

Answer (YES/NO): NO